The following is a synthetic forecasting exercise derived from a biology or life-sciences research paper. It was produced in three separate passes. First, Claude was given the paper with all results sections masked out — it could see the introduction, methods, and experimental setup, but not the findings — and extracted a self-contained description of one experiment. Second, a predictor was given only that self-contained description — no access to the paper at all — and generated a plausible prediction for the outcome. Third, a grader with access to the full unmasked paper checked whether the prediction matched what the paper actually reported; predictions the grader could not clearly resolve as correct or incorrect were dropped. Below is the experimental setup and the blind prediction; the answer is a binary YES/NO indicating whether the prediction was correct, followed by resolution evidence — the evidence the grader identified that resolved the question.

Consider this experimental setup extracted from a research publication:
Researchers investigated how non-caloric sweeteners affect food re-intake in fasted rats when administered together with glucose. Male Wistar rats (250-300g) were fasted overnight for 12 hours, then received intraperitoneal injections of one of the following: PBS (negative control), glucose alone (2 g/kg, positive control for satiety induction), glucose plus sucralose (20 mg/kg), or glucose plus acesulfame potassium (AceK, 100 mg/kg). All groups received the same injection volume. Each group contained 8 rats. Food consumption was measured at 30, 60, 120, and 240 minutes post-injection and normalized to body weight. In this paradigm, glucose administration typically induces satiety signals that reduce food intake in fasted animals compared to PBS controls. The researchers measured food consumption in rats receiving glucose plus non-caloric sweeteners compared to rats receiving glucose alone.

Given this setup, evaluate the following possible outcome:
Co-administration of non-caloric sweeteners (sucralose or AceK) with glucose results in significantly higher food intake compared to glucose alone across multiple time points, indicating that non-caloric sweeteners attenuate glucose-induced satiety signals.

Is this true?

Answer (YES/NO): YES